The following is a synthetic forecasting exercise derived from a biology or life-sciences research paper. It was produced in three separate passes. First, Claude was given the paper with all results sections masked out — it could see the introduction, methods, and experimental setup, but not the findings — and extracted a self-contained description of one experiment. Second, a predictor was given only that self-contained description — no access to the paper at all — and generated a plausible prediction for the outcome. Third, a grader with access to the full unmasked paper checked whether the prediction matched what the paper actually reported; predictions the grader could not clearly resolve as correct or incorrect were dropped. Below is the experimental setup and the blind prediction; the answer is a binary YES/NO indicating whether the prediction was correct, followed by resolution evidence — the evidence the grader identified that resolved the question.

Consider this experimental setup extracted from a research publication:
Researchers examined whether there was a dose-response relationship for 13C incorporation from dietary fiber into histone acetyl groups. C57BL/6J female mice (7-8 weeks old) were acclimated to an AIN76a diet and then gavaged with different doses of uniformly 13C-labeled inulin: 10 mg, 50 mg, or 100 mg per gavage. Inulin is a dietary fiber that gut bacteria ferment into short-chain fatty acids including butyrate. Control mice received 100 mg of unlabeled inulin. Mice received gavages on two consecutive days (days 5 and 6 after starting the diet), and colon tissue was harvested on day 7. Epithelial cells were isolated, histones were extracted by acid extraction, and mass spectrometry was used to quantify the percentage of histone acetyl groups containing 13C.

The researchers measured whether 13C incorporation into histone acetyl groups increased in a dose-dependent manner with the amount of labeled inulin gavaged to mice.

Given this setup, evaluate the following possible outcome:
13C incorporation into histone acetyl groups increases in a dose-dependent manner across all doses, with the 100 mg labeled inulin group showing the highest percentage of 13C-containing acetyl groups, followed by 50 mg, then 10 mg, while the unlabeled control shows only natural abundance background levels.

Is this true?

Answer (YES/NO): YES